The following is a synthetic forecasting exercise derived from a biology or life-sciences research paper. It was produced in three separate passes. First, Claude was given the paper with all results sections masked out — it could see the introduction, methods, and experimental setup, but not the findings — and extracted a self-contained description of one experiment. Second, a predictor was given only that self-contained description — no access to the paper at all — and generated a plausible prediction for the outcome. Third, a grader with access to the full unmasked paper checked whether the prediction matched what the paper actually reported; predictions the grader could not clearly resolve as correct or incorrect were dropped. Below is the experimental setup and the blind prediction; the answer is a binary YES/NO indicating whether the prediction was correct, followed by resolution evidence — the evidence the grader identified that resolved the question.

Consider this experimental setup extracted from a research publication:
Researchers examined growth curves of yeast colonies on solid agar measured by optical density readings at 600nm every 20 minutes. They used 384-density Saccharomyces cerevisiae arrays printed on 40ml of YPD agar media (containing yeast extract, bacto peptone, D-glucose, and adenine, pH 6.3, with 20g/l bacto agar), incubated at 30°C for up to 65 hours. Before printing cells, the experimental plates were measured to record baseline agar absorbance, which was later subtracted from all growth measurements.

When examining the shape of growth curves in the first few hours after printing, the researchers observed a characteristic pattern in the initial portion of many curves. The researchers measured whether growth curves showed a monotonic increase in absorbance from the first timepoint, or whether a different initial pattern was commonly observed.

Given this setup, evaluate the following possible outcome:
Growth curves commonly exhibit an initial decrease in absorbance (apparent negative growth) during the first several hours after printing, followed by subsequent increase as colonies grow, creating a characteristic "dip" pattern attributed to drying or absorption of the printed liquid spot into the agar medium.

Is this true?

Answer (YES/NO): NO